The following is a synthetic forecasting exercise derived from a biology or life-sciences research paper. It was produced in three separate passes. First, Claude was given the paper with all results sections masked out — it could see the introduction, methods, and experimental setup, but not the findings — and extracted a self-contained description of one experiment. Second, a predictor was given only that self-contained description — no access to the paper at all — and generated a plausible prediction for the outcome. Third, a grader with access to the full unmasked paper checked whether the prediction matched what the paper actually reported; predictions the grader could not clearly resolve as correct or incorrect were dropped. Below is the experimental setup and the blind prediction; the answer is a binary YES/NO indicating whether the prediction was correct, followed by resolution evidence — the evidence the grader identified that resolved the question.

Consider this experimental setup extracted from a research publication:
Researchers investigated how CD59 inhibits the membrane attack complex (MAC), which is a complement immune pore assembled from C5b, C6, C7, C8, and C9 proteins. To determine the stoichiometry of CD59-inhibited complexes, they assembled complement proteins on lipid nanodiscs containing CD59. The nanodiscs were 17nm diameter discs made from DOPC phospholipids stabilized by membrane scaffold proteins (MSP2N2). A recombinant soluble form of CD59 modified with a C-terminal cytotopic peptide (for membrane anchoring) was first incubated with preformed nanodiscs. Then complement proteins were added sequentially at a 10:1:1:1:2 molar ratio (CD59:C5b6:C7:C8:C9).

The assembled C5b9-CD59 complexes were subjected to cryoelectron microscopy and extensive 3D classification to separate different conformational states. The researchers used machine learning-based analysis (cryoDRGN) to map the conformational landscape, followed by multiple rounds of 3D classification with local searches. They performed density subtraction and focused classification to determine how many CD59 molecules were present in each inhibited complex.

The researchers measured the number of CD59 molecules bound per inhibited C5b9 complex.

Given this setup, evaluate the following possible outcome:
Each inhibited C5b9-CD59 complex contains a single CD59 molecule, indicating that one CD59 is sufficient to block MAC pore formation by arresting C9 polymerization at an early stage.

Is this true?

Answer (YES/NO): YES